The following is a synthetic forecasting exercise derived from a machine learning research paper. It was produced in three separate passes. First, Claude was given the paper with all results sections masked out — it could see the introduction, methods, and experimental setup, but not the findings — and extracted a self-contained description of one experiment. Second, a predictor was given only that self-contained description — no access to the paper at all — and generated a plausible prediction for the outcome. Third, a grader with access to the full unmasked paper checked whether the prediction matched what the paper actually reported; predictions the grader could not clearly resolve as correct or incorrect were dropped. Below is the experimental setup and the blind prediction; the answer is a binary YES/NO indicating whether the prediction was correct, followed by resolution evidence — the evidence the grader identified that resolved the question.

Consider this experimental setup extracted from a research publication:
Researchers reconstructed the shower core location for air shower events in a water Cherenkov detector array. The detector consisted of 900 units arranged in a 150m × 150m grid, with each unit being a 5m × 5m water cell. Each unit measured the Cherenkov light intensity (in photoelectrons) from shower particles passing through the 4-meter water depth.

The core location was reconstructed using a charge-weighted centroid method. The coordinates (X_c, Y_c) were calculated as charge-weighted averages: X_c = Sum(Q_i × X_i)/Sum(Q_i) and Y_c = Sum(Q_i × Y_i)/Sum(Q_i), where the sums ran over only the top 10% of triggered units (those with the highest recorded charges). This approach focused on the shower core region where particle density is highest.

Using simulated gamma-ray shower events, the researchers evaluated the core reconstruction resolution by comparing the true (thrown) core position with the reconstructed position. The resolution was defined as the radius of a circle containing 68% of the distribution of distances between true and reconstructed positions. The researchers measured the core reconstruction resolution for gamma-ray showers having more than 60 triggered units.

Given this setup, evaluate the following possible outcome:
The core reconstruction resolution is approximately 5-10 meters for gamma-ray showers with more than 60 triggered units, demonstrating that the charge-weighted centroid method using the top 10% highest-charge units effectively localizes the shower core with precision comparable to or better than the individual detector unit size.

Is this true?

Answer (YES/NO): NO